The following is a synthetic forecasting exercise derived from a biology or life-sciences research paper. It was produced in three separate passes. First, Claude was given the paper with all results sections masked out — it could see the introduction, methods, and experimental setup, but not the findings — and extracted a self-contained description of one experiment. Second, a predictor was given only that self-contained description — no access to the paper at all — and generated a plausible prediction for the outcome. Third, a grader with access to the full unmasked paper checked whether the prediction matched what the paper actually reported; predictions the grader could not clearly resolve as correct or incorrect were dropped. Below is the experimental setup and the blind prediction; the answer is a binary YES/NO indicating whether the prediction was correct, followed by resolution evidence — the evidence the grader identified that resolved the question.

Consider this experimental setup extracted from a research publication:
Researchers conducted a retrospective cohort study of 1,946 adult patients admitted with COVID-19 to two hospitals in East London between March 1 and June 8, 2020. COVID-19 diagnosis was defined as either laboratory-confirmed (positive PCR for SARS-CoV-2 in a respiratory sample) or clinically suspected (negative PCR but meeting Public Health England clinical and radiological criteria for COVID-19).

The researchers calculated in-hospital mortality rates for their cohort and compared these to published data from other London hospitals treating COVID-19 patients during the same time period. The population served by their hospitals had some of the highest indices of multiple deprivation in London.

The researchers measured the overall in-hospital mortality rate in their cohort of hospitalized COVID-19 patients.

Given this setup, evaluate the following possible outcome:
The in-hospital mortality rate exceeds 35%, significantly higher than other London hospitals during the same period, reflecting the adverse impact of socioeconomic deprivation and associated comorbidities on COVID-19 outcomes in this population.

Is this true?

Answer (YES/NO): NO